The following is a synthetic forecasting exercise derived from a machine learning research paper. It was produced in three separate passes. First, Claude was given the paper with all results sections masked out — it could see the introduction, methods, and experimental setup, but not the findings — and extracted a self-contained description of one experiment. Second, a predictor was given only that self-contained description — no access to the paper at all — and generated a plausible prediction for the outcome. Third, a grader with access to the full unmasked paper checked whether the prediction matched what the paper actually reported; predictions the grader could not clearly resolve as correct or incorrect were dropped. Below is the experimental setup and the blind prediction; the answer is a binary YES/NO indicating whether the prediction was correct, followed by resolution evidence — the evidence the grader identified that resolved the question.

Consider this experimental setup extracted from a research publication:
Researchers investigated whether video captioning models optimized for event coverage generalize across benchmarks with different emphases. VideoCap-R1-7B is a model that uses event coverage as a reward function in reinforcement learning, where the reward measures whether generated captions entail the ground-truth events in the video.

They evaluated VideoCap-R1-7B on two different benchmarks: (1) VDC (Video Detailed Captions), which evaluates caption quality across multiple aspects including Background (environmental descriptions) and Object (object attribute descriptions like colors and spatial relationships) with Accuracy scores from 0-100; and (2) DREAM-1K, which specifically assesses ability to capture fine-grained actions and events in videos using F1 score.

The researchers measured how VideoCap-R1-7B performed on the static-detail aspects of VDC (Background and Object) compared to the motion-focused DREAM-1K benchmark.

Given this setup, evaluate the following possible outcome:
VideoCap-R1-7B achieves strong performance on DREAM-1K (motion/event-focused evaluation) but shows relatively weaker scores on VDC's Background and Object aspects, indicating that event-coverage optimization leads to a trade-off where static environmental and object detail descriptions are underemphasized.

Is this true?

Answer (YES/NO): NO